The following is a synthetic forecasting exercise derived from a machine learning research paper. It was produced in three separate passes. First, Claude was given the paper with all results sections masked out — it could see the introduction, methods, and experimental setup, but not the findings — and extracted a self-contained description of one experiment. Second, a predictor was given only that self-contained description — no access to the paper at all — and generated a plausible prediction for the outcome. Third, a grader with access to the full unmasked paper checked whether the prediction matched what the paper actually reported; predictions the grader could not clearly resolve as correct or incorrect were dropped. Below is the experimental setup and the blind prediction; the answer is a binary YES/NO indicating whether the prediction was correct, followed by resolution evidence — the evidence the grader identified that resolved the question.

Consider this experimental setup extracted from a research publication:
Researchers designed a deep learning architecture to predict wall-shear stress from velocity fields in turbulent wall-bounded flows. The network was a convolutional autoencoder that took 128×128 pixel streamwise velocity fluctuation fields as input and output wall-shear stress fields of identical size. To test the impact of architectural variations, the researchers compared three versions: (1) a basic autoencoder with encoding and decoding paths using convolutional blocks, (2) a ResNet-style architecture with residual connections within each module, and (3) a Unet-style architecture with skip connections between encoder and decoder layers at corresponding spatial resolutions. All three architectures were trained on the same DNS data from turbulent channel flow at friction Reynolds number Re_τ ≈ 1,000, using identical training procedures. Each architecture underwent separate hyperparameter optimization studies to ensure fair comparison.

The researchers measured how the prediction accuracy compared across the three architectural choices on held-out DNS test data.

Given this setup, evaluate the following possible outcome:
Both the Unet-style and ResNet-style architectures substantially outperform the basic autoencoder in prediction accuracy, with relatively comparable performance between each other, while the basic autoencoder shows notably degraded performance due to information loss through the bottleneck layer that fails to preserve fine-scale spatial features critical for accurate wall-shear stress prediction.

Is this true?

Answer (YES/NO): NO